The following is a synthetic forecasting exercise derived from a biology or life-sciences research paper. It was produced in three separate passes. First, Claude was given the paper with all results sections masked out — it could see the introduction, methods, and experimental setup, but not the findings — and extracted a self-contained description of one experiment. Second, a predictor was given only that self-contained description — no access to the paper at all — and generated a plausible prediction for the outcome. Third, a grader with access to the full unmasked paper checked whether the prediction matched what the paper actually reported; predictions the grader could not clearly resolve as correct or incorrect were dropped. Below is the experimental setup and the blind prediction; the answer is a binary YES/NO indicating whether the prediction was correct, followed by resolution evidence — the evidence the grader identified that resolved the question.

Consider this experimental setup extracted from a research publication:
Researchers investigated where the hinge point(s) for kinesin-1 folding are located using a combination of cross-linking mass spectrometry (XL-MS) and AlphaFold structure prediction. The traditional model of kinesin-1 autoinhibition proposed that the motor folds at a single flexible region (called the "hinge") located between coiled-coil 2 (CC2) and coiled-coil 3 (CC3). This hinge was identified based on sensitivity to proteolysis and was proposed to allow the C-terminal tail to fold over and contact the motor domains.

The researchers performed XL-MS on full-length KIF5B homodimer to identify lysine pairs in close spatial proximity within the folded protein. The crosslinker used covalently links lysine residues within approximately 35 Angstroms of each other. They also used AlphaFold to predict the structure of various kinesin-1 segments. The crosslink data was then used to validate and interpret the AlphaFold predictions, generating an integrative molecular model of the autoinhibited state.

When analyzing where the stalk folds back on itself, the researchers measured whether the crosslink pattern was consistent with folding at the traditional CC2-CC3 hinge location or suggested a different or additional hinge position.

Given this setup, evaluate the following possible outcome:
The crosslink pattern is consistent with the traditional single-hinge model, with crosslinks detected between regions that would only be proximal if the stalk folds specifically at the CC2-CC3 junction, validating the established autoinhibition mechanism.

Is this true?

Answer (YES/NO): NO